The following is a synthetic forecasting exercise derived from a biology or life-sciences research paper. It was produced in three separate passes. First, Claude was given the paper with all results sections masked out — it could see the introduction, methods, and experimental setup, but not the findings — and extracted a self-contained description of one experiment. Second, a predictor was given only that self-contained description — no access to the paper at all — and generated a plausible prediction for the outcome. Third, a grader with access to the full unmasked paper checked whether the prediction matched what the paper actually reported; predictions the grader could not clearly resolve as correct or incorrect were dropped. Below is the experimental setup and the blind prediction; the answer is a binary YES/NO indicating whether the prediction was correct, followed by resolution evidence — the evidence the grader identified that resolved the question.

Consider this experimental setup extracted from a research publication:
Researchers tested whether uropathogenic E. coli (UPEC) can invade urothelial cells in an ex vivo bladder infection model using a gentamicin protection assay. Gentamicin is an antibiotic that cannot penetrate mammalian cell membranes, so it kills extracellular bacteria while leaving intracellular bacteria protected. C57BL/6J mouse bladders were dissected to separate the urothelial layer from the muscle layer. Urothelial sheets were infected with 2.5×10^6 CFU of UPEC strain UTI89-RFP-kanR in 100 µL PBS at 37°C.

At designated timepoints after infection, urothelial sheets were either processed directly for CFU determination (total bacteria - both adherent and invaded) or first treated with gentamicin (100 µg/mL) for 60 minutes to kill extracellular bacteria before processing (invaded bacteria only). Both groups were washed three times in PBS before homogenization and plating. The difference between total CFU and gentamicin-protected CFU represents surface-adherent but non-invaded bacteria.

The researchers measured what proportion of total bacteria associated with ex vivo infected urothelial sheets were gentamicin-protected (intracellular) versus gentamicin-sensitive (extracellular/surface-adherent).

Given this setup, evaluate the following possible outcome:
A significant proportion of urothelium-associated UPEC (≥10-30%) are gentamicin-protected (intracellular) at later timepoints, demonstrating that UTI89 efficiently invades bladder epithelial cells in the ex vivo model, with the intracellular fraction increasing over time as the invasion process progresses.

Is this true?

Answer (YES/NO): NO